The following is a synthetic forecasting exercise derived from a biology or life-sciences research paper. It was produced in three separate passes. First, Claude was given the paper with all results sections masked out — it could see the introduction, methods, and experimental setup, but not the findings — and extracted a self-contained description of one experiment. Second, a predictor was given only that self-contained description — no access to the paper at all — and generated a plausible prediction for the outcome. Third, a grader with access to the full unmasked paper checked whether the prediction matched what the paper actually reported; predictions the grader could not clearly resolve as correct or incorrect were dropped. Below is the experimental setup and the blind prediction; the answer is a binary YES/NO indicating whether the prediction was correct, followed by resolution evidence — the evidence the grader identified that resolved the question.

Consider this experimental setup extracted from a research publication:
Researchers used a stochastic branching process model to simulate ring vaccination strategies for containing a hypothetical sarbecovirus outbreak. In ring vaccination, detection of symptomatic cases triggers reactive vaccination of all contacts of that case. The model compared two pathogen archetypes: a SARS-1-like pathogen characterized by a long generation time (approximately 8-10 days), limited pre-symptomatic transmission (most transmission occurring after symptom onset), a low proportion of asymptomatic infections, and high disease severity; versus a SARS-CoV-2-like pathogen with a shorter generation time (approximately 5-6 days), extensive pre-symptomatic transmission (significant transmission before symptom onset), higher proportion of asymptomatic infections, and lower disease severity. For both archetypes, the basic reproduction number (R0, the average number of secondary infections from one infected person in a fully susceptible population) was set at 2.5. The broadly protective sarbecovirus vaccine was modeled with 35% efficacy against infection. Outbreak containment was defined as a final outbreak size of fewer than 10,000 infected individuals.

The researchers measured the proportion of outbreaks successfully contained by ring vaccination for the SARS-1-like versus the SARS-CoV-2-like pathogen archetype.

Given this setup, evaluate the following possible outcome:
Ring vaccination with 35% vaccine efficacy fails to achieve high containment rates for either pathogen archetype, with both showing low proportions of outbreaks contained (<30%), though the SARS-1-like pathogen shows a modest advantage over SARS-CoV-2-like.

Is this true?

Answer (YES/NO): NO